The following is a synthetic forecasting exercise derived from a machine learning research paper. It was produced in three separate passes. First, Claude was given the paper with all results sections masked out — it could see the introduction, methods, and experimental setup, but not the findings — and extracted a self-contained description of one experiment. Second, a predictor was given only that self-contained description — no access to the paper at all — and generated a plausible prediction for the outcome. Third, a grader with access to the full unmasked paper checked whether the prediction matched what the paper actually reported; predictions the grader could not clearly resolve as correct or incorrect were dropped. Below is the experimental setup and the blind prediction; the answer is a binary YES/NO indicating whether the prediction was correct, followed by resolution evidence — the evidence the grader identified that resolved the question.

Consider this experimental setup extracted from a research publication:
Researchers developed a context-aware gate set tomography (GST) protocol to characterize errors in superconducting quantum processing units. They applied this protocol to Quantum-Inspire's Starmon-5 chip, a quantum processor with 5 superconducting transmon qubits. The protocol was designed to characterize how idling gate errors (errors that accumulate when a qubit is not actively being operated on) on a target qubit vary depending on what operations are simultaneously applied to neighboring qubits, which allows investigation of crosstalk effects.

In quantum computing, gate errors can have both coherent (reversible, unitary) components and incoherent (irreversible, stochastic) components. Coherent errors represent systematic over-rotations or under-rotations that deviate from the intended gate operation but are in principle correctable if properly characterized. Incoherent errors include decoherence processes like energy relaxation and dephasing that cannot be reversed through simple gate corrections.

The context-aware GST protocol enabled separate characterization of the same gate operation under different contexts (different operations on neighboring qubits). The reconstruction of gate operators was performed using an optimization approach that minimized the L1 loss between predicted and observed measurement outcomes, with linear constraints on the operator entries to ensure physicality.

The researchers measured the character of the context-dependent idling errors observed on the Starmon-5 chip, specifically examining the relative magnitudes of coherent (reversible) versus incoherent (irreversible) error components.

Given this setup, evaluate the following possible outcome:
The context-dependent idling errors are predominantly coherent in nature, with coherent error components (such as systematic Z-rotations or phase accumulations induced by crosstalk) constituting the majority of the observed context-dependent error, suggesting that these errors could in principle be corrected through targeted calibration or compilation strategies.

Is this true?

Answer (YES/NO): NO